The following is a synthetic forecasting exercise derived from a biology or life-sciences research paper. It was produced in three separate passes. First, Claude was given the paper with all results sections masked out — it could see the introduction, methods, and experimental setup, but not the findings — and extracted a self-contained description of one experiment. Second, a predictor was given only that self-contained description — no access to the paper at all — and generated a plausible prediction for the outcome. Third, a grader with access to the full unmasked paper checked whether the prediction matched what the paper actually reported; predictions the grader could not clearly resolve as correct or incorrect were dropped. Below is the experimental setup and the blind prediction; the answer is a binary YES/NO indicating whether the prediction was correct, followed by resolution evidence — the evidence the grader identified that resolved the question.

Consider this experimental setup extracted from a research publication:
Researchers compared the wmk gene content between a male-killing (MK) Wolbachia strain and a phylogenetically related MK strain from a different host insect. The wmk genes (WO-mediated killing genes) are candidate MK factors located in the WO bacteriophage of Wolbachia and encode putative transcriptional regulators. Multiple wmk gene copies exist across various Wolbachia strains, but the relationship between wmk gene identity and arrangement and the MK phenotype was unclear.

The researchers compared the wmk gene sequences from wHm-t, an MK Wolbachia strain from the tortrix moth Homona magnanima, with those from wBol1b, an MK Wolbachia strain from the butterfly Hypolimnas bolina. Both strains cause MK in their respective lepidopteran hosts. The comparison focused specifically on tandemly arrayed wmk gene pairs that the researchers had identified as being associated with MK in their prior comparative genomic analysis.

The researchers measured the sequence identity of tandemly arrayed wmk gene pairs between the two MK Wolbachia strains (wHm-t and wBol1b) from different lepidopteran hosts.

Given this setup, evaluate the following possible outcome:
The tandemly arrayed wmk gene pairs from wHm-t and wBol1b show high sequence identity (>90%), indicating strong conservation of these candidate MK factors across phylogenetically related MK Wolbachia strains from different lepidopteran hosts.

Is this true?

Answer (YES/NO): YES